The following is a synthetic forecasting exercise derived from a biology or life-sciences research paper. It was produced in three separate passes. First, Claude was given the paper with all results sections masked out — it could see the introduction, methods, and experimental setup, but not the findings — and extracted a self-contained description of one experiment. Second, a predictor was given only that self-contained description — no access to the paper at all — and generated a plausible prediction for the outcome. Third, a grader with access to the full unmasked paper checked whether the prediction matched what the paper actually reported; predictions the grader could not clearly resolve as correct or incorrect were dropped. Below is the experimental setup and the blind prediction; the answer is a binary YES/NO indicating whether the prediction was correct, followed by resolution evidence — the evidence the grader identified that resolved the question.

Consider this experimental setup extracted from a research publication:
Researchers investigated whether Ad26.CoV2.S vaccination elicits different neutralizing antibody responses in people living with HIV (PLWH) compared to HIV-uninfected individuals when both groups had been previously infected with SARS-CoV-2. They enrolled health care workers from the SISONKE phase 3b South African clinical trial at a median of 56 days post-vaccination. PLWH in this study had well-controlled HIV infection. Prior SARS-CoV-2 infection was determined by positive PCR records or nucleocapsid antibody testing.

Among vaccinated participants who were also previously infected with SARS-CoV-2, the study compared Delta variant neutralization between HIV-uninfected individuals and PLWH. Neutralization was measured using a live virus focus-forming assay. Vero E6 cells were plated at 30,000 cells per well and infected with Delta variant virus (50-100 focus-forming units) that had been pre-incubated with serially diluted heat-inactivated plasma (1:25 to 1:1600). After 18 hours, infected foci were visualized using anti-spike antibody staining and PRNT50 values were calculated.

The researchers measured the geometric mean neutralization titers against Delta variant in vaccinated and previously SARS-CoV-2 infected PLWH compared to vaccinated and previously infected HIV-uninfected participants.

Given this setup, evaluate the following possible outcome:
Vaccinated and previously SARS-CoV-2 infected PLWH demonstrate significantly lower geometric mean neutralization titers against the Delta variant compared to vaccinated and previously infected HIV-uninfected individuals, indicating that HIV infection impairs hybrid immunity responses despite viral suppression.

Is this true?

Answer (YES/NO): NO